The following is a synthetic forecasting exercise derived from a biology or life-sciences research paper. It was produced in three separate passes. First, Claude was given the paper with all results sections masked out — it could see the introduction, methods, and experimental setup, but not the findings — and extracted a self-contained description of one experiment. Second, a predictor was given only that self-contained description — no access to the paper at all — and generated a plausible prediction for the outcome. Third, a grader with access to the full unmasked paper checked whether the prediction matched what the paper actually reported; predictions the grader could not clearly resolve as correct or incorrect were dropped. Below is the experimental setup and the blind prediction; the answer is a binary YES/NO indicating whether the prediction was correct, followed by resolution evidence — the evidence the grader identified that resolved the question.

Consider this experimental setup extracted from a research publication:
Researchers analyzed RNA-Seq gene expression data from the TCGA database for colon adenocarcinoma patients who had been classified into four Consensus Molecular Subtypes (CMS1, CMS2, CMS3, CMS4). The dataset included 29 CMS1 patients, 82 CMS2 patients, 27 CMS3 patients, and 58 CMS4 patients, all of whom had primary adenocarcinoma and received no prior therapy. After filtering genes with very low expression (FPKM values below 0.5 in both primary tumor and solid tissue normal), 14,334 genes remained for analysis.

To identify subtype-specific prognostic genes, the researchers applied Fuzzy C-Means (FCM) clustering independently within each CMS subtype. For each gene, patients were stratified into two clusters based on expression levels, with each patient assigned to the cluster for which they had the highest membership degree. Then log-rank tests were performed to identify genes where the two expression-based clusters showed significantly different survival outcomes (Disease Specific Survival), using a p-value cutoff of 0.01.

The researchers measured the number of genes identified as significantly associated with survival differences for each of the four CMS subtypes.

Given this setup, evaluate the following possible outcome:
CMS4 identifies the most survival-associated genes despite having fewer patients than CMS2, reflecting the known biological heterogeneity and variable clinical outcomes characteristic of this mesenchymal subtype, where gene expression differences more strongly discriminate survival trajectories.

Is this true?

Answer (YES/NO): NO